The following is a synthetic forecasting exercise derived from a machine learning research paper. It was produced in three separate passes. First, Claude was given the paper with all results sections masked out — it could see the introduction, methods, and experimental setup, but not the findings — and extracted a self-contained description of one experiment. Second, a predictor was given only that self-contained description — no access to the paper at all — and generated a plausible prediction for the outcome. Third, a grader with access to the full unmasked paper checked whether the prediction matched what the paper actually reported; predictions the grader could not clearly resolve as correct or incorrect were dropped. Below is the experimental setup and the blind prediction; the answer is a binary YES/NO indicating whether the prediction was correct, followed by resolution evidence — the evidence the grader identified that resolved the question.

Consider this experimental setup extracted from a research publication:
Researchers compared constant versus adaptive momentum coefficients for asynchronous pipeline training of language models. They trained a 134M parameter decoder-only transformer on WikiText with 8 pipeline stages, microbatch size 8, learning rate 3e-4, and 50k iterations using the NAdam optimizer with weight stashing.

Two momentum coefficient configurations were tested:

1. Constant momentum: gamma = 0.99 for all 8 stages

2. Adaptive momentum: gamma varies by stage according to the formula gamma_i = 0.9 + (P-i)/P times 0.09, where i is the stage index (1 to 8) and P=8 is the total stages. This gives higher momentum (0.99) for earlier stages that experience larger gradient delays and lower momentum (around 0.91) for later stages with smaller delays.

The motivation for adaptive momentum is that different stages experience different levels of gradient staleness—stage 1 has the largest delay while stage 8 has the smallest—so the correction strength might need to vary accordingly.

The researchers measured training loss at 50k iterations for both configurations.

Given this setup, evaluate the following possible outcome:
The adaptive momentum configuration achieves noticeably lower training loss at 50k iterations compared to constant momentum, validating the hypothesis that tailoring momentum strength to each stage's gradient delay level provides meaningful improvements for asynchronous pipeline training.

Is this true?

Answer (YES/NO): NO